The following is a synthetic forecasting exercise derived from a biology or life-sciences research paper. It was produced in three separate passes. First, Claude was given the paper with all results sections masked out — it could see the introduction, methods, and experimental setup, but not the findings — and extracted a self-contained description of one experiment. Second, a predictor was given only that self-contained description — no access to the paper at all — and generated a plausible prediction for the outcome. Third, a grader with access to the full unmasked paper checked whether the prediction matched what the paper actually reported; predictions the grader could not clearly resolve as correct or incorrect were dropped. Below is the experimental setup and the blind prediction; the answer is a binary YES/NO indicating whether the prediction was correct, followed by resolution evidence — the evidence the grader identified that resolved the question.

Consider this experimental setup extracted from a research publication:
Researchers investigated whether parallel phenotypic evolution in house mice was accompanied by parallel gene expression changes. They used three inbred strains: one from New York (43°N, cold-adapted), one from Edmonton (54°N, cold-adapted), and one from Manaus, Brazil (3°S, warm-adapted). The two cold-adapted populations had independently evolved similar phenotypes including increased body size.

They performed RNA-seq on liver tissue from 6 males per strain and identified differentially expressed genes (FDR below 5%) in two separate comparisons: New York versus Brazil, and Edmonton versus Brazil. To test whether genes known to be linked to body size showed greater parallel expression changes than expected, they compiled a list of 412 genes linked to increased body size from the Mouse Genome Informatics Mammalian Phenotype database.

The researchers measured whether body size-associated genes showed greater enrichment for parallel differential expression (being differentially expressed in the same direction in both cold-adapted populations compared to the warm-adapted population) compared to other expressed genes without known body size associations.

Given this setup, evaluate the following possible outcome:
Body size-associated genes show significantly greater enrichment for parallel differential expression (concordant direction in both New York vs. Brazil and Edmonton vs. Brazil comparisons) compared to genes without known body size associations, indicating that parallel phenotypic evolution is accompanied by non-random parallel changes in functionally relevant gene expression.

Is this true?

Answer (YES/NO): YES